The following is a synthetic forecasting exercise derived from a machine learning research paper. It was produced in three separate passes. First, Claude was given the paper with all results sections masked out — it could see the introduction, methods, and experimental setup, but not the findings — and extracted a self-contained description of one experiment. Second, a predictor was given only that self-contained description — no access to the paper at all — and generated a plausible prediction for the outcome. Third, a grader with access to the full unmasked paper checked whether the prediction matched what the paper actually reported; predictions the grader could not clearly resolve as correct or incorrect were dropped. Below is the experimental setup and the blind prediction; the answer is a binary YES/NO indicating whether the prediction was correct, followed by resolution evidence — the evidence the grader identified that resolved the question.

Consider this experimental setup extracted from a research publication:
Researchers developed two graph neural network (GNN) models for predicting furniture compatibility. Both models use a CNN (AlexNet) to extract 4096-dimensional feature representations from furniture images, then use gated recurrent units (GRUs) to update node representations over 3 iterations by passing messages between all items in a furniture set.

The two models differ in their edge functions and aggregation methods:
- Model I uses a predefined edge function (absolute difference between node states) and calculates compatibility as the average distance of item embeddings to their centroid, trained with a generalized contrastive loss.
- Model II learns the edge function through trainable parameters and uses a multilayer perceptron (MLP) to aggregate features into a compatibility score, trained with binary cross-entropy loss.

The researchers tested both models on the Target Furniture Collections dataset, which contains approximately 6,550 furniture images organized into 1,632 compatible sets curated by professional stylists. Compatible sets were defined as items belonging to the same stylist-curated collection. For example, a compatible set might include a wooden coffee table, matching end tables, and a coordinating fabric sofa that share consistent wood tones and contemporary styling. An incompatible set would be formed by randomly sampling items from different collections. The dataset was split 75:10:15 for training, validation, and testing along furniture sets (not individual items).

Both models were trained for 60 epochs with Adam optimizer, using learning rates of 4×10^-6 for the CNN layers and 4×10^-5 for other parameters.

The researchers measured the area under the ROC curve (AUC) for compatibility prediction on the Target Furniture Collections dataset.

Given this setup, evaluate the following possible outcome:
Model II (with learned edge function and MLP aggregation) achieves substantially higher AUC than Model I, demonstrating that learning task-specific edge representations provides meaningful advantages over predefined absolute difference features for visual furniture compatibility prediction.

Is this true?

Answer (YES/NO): NO